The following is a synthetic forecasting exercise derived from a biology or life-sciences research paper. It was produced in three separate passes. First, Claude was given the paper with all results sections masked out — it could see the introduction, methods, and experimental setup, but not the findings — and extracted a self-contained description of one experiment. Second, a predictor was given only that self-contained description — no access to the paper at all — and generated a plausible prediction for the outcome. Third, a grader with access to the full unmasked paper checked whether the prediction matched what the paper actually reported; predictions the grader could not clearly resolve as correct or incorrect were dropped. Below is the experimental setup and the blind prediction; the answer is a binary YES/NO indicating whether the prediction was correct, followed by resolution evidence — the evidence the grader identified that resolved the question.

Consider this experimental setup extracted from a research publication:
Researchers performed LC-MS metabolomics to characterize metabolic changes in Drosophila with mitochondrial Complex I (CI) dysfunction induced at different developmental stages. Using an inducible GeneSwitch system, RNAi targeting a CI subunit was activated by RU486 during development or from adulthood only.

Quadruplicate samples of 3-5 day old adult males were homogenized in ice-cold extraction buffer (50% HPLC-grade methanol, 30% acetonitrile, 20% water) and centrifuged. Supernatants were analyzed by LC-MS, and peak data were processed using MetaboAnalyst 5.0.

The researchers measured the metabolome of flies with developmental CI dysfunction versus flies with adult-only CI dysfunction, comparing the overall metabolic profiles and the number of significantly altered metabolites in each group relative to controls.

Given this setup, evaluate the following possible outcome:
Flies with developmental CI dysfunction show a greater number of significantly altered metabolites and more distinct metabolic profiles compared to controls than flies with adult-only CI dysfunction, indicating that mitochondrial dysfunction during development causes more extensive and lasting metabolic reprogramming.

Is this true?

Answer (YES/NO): YES